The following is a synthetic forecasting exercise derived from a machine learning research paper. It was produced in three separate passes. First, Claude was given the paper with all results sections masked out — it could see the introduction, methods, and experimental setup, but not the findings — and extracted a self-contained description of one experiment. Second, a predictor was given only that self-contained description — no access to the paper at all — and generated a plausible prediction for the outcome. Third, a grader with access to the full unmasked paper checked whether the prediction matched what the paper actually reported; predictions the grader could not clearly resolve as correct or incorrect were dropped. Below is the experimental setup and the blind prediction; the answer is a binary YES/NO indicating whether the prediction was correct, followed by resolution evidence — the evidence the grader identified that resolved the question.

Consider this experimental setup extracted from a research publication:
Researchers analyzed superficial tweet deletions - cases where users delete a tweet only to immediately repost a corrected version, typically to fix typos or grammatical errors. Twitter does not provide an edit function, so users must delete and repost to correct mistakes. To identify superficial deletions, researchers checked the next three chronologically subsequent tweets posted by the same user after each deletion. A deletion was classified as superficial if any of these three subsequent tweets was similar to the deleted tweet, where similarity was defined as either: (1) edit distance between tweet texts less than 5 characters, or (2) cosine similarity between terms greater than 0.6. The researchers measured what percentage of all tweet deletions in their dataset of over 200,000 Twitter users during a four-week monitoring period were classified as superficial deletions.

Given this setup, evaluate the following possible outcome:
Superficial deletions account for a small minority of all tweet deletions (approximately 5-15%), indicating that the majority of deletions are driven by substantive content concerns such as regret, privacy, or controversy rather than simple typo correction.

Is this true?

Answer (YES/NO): YES